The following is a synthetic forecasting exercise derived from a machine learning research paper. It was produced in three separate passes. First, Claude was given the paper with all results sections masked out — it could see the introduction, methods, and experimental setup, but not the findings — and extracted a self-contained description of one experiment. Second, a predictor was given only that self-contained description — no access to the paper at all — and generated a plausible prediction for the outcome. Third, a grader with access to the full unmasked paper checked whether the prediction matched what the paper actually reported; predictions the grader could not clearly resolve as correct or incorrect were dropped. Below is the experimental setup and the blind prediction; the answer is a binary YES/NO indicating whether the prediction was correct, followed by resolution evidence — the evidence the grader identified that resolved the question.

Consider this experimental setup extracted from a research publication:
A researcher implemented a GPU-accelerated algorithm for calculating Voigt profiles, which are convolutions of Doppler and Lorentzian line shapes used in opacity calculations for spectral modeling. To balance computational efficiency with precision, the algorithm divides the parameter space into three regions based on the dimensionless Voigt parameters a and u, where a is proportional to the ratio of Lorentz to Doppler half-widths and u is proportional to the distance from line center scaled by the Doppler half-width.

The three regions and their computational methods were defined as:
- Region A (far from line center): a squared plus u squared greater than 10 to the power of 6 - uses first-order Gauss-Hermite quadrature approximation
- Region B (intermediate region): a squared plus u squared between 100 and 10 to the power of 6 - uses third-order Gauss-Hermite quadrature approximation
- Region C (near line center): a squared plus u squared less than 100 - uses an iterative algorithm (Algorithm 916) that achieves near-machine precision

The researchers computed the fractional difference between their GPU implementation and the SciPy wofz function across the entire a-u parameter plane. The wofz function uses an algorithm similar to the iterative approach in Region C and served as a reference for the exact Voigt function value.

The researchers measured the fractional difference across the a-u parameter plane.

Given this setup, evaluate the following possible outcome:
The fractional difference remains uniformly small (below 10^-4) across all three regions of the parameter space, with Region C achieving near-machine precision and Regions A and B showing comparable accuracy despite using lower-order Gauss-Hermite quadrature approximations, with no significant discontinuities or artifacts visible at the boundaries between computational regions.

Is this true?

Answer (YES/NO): NO